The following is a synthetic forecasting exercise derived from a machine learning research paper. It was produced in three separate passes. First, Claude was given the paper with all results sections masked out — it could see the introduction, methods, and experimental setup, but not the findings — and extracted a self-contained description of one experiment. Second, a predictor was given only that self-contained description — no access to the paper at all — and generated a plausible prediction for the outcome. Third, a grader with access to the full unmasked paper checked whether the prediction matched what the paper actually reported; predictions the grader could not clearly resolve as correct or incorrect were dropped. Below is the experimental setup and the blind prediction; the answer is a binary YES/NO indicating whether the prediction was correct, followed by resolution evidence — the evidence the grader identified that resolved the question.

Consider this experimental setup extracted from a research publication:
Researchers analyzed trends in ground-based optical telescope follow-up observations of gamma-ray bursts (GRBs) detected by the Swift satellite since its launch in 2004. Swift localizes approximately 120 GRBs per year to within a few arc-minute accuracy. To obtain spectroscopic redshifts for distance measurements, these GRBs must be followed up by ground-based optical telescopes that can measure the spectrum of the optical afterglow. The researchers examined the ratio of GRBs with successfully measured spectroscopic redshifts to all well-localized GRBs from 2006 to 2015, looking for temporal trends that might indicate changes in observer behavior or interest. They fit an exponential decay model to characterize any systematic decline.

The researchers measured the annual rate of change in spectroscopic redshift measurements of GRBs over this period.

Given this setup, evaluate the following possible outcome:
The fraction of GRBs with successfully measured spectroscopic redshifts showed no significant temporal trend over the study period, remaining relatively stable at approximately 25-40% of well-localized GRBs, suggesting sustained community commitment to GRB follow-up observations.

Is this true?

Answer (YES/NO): NO